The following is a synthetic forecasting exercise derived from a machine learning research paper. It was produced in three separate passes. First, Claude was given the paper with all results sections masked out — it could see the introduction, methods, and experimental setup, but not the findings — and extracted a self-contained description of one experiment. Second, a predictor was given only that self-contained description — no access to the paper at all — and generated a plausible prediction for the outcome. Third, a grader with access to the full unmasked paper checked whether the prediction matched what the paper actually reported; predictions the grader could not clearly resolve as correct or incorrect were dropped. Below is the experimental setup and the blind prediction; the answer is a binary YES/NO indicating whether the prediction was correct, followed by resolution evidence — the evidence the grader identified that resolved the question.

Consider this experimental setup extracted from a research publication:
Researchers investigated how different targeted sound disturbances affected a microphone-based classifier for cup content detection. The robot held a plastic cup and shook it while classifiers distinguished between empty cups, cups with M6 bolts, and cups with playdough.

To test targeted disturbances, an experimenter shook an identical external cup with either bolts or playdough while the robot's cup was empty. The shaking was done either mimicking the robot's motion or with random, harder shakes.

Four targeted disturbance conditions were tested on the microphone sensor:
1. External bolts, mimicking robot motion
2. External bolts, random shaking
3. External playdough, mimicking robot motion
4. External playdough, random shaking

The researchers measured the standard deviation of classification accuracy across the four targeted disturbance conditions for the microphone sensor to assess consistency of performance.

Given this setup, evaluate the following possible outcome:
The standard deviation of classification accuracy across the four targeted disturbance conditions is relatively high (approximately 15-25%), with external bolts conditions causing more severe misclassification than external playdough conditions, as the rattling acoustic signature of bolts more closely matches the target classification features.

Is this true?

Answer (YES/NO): NO